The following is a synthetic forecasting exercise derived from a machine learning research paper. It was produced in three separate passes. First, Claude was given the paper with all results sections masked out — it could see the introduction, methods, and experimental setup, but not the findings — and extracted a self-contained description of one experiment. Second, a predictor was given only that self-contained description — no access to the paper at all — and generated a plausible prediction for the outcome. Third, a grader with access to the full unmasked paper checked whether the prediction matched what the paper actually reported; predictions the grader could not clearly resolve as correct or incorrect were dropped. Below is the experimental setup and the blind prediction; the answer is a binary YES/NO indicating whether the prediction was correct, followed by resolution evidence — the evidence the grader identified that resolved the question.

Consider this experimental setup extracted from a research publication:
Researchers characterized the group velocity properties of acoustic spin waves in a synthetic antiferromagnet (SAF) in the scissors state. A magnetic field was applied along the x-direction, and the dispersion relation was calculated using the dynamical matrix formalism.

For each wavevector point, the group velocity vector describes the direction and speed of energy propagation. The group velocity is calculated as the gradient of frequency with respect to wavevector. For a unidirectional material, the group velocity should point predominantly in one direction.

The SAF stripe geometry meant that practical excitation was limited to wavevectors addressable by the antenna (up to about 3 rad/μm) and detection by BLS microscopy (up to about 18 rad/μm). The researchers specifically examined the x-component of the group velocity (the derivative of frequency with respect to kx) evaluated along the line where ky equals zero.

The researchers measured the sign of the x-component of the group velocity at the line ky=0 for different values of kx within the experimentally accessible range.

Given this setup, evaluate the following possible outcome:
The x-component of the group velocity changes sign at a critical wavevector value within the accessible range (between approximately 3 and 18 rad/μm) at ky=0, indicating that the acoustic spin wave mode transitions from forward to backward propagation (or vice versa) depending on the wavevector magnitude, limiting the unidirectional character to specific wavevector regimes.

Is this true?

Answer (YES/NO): NO